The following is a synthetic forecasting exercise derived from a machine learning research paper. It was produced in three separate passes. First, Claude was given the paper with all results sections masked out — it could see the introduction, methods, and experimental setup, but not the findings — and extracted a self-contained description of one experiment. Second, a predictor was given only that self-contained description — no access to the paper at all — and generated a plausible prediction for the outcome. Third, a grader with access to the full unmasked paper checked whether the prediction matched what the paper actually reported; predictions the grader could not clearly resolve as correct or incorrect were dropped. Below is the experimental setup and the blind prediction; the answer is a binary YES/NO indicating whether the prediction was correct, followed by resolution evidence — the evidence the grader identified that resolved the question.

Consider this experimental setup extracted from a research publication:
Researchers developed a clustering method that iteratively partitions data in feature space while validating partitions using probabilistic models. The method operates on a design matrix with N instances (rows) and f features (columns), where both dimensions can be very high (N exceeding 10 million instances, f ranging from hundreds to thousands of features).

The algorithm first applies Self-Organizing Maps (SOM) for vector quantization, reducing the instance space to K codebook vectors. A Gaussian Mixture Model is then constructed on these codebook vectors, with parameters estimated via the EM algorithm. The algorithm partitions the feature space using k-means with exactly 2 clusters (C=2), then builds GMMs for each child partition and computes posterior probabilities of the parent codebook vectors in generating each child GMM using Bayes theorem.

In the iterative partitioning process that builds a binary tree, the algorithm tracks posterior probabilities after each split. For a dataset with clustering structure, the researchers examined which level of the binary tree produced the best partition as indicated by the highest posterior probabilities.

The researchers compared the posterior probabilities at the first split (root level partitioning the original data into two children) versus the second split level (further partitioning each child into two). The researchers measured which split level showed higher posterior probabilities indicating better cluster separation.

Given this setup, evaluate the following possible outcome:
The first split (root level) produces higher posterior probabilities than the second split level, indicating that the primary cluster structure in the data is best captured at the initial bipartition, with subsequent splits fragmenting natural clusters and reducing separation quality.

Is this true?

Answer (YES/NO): NO